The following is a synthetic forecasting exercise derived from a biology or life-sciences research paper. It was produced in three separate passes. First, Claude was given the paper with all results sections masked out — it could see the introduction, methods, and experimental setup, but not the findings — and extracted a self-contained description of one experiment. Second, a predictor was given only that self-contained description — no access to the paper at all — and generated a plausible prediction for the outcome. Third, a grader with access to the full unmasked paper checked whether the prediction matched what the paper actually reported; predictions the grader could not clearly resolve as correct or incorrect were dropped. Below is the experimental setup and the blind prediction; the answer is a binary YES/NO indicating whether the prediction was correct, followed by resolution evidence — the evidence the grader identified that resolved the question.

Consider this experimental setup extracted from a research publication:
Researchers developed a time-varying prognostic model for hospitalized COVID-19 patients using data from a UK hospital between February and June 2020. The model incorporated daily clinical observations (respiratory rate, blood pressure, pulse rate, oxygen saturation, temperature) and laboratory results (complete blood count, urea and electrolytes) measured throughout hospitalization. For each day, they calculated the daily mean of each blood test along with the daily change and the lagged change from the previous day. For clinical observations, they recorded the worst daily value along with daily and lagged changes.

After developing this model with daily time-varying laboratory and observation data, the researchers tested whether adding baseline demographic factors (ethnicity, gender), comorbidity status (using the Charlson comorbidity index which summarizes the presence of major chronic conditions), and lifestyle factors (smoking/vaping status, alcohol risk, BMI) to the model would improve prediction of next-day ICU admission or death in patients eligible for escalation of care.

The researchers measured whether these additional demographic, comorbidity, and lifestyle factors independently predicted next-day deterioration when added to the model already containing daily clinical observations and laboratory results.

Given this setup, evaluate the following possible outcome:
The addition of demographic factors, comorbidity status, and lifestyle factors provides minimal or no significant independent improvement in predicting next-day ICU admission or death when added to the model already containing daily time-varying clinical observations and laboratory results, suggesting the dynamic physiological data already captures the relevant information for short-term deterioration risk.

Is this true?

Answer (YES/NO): YES